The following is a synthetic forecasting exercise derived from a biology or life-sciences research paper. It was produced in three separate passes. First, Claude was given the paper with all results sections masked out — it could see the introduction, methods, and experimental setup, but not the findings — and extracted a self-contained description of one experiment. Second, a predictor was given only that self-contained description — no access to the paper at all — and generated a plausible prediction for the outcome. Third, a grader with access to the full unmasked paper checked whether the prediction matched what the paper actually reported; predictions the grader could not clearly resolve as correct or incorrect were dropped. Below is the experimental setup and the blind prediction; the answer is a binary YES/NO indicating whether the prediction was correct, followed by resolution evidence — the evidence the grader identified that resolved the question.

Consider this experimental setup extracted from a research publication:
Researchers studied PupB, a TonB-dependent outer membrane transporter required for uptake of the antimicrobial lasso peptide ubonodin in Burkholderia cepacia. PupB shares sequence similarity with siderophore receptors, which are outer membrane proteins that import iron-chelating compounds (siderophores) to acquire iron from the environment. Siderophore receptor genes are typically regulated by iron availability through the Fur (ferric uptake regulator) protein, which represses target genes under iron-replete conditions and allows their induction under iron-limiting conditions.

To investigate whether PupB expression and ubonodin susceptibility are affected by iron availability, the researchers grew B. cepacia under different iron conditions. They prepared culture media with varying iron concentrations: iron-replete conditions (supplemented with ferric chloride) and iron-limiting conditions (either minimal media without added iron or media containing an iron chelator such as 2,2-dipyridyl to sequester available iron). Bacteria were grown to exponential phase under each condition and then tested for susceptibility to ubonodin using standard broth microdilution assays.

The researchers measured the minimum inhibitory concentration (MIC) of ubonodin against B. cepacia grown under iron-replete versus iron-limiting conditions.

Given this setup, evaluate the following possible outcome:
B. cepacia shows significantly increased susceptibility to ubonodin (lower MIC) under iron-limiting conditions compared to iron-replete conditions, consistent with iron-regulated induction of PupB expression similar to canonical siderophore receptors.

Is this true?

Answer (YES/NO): YES